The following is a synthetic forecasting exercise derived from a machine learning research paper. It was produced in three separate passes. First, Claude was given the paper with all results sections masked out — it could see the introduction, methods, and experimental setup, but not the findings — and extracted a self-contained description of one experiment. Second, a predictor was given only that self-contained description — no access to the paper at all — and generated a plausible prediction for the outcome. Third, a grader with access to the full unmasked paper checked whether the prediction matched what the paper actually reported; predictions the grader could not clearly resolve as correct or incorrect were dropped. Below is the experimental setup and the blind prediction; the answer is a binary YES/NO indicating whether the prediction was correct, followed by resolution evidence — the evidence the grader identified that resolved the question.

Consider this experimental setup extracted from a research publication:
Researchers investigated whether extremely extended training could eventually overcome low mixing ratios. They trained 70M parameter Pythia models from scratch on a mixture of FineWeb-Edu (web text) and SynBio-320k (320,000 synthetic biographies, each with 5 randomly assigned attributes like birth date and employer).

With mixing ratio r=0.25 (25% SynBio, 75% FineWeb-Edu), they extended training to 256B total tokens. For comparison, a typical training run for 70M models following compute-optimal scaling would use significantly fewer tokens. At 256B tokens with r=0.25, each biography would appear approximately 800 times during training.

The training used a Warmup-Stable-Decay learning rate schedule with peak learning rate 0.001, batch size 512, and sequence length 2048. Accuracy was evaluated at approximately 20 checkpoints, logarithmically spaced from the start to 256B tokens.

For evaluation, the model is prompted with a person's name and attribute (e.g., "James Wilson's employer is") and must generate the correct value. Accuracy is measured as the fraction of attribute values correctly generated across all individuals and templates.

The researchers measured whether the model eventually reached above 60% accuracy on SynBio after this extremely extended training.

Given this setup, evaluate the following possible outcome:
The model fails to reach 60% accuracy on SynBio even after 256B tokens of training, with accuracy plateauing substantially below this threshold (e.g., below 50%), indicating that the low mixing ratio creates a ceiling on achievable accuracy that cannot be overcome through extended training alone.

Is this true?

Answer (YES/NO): YES